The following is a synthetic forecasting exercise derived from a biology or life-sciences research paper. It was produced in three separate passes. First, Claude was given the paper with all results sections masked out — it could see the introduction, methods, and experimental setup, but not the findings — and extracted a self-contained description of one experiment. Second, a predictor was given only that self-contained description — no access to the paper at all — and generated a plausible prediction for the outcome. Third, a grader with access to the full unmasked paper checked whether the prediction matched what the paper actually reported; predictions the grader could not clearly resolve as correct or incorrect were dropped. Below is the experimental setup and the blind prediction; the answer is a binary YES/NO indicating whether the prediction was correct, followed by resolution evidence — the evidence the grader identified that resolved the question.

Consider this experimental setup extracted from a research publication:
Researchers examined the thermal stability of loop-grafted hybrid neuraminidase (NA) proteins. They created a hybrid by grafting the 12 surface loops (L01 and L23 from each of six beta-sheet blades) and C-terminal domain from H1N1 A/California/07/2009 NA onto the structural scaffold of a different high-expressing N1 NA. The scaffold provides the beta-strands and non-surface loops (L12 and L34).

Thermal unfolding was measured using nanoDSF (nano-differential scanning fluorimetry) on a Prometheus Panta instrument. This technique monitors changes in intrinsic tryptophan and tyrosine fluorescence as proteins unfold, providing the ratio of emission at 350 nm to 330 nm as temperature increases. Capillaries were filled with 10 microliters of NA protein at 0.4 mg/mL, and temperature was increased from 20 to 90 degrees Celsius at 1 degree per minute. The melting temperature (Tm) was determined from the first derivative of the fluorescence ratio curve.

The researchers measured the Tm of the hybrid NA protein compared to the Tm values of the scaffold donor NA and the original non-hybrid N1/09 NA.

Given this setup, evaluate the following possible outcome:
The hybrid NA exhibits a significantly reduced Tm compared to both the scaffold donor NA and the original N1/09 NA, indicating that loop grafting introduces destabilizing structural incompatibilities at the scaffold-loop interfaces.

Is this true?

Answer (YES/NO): NO